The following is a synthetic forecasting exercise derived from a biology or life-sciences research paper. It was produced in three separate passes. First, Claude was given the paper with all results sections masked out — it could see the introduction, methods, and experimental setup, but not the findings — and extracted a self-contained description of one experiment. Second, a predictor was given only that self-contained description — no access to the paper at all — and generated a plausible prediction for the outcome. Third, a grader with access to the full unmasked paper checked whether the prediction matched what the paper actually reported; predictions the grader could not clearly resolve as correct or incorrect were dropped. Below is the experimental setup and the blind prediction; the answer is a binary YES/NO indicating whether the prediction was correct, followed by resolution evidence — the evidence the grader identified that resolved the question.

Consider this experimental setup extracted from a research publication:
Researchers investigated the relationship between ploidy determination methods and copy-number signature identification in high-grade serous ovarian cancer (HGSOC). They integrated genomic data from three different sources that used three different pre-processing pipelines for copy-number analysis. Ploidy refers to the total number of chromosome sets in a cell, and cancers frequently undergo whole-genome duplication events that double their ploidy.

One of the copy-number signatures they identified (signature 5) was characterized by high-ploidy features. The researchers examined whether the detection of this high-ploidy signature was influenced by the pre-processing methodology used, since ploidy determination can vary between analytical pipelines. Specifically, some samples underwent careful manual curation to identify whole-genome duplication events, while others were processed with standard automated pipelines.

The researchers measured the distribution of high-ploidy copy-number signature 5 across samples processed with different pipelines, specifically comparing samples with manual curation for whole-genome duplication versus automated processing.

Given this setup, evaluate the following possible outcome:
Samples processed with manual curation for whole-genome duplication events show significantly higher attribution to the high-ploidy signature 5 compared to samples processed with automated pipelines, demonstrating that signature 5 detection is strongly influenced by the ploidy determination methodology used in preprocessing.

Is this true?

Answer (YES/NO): YES